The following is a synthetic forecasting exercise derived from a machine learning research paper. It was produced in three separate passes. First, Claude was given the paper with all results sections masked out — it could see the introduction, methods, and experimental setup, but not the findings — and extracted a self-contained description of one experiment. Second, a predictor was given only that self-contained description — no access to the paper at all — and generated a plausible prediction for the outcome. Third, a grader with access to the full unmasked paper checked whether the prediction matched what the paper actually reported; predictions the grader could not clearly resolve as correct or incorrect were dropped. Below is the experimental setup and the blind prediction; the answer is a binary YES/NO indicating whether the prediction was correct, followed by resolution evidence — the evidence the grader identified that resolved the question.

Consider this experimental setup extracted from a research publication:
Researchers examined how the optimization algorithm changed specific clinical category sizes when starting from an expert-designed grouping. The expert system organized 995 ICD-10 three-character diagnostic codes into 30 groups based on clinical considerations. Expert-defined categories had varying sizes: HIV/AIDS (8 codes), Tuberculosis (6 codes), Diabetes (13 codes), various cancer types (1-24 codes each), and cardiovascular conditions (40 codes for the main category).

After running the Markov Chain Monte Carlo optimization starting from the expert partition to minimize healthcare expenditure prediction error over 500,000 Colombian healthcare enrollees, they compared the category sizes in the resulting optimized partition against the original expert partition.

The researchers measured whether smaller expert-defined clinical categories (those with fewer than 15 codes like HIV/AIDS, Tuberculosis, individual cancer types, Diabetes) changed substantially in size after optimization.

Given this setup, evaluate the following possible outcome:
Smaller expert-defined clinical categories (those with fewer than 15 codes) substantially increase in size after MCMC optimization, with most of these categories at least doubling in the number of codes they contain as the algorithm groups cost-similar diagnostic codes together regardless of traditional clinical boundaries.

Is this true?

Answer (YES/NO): YES